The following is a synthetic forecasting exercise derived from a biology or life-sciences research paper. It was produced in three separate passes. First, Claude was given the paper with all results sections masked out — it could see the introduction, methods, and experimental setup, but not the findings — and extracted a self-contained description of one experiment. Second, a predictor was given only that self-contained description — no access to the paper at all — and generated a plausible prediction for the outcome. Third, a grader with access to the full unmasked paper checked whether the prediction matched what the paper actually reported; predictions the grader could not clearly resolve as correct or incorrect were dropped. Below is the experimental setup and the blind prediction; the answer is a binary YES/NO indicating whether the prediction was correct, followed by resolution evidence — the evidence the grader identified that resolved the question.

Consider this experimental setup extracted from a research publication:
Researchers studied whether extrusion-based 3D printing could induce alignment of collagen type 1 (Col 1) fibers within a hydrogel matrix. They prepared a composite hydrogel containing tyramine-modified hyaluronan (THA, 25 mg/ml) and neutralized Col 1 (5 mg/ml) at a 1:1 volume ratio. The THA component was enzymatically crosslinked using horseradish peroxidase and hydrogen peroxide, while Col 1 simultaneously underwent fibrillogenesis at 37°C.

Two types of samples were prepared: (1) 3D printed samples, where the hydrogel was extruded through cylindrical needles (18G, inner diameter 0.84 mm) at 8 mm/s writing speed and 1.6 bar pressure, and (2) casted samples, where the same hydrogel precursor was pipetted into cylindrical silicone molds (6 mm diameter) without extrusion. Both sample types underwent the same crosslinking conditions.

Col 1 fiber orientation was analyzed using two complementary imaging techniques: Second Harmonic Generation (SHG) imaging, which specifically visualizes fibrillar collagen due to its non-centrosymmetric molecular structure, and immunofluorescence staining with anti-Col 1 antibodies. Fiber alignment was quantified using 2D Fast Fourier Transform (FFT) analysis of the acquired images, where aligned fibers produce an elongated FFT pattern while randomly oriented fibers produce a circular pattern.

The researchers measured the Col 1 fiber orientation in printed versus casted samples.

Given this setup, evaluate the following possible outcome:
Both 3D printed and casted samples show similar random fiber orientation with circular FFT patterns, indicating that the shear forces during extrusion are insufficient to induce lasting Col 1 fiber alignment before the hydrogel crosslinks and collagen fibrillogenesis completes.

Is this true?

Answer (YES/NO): NO